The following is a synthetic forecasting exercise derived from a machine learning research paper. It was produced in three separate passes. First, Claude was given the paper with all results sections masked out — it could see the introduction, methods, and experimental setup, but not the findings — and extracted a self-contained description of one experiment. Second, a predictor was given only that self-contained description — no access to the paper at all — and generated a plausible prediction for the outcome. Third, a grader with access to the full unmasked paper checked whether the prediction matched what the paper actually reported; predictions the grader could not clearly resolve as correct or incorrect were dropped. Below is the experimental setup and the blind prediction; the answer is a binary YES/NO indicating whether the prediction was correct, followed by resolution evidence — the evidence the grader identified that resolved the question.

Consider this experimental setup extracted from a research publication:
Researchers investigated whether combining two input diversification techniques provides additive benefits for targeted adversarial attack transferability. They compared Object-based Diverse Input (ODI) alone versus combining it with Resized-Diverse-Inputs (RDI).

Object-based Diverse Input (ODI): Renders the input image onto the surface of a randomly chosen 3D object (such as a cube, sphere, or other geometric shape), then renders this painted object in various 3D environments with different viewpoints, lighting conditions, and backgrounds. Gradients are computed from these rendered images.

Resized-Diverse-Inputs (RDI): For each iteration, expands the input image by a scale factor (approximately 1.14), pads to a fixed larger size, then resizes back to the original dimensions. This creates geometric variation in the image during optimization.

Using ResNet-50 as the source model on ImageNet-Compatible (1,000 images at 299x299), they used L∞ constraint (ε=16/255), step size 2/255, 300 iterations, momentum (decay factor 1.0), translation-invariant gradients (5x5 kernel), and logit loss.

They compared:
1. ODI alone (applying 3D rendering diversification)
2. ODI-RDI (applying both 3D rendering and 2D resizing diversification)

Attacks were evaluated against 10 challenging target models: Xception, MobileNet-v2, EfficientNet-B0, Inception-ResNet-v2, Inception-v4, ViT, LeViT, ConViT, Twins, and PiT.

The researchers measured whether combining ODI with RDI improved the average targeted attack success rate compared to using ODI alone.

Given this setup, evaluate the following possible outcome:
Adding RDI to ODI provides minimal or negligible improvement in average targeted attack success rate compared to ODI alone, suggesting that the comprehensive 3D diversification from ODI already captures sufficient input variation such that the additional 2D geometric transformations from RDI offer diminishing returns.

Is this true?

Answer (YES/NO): YES